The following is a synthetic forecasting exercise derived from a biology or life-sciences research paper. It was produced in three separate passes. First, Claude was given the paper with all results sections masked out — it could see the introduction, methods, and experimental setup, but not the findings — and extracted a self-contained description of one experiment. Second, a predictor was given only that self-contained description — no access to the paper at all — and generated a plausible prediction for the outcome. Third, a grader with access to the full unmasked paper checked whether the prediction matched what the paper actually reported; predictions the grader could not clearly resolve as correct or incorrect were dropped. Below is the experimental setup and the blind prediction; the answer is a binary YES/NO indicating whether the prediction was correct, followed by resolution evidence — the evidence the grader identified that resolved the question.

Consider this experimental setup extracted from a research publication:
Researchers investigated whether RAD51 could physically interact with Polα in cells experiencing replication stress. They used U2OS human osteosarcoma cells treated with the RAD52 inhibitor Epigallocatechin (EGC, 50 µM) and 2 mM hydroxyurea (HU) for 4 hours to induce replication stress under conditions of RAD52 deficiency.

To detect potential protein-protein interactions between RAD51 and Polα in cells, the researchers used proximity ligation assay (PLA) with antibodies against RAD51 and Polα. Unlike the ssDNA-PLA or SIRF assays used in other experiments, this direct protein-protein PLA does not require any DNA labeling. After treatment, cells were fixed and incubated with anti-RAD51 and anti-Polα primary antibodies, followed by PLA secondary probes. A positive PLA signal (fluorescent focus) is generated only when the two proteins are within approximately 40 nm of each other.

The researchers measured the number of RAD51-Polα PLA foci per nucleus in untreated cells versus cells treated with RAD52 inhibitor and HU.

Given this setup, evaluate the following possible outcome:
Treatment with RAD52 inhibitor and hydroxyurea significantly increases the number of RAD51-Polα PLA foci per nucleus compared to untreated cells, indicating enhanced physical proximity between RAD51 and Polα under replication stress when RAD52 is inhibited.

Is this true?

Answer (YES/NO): YES